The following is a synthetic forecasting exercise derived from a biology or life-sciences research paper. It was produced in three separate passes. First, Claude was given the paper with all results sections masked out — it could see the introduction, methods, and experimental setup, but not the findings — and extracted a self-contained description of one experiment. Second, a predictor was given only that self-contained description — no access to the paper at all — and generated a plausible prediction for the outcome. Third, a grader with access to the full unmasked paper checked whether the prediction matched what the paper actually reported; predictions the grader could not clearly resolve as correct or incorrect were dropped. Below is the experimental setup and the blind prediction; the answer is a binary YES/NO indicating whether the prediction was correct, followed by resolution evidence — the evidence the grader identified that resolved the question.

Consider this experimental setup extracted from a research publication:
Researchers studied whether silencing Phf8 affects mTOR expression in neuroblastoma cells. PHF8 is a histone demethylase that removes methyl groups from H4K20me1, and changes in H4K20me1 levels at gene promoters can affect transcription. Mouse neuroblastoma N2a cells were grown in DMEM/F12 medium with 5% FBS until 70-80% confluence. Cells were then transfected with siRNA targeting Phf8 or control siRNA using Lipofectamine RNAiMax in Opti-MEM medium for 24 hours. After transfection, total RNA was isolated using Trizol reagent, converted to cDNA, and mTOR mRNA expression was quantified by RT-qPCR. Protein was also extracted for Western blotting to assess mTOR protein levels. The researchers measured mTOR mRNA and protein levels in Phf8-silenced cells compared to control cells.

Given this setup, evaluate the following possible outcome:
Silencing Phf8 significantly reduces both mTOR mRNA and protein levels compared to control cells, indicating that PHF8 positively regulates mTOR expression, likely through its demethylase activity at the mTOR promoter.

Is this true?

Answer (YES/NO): NO